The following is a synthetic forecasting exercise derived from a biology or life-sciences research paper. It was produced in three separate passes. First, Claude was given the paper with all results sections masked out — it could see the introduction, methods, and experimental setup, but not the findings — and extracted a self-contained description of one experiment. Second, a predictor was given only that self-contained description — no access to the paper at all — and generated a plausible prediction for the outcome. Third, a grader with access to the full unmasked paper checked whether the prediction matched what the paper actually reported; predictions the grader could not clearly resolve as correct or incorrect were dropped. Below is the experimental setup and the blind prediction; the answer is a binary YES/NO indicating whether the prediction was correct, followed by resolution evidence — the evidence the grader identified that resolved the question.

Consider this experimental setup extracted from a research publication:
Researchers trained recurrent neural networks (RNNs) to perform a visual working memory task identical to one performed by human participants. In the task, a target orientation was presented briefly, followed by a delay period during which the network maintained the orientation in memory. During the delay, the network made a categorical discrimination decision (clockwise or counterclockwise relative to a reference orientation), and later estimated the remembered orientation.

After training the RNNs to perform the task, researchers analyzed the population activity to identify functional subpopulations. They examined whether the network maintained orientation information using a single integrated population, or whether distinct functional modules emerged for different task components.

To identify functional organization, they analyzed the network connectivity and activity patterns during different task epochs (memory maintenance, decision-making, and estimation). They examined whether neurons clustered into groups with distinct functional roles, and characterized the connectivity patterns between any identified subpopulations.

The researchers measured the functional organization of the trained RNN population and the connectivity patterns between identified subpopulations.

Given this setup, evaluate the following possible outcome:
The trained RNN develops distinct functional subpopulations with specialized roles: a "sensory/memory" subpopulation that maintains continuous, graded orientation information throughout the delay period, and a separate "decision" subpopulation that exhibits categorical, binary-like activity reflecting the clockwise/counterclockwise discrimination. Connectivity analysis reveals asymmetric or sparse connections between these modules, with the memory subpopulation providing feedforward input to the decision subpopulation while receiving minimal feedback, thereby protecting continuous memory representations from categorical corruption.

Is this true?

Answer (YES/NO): NO